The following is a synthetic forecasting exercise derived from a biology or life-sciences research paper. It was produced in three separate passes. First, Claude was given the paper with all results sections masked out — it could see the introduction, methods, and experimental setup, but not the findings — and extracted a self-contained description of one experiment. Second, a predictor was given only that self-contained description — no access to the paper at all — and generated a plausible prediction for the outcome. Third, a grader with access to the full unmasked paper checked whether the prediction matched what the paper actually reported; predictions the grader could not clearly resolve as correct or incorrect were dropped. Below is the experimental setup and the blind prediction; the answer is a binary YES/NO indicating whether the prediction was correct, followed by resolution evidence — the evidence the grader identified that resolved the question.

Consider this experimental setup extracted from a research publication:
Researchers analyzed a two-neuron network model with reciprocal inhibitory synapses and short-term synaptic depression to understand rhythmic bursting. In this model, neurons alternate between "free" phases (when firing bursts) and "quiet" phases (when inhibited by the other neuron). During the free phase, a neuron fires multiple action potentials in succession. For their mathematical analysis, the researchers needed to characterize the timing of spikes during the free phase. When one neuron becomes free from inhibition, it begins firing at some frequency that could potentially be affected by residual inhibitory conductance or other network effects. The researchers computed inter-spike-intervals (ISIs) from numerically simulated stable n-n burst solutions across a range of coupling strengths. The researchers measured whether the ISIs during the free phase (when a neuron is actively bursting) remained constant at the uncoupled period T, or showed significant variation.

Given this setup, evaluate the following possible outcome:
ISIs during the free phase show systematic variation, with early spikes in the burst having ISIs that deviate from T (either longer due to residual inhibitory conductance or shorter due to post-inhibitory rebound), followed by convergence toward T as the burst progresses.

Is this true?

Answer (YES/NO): NO